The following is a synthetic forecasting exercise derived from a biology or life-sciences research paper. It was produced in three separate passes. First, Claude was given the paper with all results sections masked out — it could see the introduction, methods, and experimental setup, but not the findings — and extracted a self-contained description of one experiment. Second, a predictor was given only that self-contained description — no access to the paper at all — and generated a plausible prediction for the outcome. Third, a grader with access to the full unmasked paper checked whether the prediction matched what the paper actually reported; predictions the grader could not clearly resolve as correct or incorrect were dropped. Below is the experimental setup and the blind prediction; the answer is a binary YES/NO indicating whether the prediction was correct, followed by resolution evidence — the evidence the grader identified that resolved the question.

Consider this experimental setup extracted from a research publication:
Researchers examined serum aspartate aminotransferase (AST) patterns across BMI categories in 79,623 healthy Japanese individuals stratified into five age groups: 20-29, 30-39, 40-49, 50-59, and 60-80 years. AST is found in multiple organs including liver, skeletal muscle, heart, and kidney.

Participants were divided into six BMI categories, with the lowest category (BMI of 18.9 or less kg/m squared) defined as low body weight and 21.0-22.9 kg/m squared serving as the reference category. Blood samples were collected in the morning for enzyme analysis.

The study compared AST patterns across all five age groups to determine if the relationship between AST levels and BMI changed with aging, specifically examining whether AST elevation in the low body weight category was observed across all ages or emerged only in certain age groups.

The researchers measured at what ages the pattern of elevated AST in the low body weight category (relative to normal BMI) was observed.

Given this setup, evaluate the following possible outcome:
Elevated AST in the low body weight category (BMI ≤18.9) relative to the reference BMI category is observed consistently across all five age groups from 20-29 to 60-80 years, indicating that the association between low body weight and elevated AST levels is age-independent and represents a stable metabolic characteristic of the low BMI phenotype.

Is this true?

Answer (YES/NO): NO